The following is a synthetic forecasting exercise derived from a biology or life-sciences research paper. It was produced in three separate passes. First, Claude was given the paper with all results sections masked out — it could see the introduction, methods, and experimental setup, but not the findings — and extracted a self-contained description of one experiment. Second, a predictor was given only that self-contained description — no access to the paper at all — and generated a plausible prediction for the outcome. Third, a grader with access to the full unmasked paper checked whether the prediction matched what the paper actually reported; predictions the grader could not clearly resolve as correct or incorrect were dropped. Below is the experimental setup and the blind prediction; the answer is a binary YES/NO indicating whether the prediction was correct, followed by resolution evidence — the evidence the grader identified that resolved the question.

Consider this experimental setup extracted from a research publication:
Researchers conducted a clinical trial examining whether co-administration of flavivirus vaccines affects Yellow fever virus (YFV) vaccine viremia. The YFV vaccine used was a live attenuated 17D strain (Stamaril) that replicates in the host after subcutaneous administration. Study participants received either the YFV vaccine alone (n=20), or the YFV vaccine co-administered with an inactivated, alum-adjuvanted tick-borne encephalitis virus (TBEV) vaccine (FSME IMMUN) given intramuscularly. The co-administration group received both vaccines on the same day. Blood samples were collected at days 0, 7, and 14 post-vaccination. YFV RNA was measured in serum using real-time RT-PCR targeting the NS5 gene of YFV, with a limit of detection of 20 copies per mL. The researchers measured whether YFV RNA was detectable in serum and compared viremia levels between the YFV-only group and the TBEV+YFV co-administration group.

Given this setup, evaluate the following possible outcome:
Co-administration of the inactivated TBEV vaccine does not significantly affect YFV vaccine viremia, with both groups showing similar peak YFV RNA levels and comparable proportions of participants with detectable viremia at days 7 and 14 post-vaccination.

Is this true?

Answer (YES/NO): YES